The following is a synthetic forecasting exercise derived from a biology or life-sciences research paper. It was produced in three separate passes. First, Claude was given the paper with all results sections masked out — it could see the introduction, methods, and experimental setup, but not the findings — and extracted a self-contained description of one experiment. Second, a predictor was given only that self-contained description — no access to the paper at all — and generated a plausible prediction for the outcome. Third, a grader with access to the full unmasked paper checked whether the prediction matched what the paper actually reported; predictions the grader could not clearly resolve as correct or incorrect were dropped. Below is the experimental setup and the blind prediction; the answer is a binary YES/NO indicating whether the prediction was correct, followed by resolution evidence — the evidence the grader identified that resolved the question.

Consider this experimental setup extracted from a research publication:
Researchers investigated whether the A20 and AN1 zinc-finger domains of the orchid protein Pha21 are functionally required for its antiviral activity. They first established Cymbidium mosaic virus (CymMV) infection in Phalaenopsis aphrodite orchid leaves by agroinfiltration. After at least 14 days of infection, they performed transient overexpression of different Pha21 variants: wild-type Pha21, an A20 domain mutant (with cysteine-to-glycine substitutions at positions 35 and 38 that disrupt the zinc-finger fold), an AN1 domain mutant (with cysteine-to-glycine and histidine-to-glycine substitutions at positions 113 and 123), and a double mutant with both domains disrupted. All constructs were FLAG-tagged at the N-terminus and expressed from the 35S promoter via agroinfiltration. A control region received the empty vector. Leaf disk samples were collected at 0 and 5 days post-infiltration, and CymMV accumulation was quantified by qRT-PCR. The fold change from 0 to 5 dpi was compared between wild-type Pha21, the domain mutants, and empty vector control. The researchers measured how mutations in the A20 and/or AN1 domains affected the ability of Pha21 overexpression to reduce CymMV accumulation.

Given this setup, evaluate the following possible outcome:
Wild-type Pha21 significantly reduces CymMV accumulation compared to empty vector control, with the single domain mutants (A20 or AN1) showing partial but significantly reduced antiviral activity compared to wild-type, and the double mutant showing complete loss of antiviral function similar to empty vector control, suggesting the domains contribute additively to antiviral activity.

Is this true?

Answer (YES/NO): NO